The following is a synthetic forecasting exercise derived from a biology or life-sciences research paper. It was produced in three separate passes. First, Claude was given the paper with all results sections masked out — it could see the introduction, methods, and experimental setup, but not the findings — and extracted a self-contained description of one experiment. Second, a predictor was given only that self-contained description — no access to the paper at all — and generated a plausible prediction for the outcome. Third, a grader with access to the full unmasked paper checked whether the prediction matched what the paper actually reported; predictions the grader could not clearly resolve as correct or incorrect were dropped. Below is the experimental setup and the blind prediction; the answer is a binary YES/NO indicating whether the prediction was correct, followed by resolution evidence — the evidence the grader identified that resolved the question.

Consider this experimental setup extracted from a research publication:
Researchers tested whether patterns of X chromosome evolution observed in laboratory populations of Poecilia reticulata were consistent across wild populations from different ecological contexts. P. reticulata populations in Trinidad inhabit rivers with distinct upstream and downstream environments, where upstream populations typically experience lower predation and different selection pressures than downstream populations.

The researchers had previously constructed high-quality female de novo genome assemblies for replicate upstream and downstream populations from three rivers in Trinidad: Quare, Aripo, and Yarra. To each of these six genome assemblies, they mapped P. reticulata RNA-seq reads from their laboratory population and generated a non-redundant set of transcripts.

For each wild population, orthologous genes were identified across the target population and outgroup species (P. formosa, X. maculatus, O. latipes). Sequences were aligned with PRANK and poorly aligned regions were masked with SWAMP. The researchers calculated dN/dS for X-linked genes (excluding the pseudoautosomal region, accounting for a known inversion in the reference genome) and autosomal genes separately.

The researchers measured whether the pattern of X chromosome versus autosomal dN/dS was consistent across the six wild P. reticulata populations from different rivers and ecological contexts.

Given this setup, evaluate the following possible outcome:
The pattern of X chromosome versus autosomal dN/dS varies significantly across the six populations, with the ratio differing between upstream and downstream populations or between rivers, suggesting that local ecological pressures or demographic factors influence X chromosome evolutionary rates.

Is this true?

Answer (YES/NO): NO